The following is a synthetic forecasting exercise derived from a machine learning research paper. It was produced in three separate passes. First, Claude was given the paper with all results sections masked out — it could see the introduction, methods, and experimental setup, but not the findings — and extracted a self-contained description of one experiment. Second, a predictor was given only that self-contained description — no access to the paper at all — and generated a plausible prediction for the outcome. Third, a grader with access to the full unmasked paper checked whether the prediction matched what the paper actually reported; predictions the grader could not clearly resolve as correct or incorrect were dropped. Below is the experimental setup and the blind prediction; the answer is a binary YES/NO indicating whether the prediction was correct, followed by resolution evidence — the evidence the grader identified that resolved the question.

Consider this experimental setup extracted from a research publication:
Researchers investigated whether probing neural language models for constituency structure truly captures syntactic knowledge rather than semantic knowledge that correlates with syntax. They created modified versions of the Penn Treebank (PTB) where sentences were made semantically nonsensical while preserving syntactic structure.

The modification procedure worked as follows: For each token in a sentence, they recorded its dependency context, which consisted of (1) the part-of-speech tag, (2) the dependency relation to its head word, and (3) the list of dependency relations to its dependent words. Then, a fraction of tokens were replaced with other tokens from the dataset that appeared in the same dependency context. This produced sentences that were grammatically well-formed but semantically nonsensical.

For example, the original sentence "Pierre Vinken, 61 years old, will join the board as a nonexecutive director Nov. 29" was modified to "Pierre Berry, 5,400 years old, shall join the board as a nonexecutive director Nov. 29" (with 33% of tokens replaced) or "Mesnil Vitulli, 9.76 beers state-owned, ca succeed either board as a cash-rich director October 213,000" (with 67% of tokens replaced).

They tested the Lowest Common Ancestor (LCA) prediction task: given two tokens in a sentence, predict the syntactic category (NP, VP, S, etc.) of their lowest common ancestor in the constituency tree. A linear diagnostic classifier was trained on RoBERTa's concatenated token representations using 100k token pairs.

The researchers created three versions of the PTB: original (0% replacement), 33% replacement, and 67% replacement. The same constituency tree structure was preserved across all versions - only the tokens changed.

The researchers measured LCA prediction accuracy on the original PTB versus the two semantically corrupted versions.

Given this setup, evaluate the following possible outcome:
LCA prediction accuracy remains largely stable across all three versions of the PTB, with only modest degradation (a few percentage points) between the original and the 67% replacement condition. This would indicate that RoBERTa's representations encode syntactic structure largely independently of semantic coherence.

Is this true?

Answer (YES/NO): YES